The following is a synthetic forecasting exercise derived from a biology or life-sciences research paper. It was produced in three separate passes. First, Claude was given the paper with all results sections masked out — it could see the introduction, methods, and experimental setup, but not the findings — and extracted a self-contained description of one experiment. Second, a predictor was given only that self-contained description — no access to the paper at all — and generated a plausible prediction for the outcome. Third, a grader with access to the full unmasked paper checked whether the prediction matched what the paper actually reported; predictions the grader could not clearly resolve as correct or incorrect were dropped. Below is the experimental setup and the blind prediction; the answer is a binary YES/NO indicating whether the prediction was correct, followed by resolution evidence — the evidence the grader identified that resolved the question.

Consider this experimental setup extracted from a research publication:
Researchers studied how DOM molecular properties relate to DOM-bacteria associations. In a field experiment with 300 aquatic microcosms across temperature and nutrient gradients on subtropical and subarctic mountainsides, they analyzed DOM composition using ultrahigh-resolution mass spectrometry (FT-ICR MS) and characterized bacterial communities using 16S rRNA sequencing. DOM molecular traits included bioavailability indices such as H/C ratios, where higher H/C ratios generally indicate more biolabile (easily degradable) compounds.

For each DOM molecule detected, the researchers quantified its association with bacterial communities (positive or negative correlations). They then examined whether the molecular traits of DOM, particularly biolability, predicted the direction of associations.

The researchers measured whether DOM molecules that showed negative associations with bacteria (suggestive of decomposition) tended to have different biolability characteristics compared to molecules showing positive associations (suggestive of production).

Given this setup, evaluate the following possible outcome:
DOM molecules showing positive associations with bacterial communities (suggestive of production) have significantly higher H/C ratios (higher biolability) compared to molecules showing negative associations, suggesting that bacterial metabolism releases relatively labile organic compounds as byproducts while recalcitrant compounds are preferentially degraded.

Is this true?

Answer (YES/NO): NO